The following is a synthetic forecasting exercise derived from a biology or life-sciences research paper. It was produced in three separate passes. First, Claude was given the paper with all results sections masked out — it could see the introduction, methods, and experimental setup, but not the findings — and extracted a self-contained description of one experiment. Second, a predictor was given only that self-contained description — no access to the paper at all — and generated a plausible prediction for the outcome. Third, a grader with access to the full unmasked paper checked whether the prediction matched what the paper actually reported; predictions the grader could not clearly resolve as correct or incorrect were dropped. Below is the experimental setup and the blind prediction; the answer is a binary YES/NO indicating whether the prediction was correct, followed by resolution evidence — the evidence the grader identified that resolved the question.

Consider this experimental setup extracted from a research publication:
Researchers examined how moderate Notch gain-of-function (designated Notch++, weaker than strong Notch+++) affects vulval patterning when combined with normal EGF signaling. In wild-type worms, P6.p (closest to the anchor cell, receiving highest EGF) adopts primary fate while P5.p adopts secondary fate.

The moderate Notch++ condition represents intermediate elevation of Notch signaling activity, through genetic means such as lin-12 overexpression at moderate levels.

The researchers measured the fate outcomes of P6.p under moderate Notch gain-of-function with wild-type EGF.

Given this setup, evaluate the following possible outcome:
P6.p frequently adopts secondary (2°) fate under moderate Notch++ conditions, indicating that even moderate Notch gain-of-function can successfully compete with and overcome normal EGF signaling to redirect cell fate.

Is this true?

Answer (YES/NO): NO